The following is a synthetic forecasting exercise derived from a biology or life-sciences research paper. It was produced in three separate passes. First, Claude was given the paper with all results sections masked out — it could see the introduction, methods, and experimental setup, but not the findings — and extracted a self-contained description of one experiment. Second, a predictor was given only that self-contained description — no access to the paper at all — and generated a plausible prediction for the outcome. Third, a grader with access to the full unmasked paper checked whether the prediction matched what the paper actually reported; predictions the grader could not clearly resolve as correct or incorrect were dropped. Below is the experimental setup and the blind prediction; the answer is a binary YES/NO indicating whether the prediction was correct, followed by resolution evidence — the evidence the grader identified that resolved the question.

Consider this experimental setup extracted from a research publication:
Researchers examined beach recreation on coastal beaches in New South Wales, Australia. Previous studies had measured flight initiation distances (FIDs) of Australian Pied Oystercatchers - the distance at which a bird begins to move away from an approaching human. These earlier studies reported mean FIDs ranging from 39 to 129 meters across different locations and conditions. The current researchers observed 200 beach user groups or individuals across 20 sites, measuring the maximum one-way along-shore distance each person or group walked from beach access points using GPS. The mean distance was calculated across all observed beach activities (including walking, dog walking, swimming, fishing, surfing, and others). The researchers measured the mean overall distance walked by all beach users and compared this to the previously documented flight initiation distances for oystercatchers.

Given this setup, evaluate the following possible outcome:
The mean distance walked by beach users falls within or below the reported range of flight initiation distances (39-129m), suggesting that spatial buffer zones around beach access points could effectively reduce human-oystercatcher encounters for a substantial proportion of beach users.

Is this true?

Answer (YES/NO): NO